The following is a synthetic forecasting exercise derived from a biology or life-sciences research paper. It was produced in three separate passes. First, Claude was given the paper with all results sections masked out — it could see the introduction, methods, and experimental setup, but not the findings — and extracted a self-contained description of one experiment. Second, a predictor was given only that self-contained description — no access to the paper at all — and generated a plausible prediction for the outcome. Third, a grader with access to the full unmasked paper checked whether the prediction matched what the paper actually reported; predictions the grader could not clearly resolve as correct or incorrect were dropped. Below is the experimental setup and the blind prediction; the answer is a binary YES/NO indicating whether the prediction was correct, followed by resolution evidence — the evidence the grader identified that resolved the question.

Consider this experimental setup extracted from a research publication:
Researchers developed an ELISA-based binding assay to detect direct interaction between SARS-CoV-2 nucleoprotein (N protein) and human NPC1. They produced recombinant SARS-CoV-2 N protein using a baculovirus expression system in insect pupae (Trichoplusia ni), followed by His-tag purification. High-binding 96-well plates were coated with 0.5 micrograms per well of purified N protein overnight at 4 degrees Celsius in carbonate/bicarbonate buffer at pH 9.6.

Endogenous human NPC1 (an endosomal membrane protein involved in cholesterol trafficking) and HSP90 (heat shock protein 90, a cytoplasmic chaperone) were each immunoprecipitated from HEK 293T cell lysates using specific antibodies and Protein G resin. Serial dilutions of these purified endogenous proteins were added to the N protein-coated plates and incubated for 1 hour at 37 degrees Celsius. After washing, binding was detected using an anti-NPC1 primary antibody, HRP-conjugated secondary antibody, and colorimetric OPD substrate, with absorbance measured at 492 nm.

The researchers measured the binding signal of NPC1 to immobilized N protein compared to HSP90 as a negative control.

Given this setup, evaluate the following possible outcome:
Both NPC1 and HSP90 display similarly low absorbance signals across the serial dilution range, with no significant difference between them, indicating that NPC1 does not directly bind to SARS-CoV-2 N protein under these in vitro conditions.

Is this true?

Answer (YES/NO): NO